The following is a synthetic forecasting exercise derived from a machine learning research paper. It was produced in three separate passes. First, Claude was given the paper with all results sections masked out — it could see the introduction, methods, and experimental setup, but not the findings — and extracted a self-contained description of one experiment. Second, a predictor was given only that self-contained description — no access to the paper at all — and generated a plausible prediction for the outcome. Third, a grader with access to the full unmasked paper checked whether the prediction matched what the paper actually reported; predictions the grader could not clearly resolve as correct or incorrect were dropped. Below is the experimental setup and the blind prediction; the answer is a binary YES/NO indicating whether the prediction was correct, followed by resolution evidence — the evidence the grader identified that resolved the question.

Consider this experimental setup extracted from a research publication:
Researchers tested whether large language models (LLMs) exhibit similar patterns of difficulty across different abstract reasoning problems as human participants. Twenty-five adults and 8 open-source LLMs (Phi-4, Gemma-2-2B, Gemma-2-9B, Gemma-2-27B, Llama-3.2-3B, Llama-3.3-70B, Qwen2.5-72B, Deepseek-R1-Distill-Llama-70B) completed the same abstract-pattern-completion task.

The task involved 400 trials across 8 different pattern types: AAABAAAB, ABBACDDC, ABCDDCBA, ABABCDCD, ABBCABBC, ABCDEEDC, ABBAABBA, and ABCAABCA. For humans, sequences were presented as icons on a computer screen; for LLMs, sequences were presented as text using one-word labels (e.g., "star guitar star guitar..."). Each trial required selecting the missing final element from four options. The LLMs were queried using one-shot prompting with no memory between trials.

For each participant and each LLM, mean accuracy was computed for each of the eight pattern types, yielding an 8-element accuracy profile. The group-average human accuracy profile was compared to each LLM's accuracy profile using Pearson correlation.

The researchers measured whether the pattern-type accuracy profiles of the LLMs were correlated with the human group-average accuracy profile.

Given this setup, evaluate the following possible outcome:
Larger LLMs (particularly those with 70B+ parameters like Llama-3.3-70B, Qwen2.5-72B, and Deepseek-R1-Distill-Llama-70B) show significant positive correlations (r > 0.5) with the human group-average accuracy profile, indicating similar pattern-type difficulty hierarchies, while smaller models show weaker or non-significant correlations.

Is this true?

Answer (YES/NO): NO